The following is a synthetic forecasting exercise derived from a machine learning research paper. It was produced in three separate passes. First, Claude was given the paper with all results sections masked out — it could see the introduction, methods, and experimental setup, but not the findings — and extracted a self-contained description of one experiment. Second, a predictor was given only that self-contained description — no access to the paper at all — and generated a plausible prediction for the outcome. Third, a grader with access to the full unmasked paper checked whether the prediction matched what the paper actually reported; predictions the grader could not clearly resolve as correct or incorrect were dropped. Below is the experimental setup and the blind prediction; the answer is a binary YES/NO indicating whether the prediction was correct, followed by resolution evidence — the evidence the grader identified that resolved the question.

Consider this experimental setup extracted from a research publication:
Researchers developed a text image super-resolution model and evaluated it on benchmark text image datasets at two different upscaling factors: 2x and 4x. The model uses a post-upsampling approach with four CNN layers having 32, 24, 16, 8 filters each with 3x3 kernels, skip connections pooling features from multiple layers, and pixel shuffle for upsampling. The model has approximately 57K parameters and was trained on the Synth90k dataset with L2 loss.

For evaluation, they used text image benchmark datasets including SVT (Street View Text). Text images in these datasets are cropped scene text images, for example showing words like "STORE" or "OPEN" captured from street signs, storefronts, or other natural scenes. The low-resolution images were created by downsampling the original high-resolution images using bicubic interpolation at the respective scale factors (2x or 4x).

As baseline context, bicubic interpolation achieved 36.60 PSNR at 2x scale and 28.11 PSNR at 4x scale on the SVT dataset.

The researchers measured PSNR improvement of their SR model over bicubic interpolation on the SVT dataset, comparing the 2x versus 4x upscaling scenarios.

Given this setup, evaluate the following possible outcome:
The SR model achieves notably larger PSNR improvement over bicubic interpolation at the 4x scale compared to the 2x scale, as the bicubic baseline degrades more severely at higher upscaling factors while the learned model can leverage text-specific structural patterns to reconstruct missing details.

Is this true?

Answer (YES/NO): NO